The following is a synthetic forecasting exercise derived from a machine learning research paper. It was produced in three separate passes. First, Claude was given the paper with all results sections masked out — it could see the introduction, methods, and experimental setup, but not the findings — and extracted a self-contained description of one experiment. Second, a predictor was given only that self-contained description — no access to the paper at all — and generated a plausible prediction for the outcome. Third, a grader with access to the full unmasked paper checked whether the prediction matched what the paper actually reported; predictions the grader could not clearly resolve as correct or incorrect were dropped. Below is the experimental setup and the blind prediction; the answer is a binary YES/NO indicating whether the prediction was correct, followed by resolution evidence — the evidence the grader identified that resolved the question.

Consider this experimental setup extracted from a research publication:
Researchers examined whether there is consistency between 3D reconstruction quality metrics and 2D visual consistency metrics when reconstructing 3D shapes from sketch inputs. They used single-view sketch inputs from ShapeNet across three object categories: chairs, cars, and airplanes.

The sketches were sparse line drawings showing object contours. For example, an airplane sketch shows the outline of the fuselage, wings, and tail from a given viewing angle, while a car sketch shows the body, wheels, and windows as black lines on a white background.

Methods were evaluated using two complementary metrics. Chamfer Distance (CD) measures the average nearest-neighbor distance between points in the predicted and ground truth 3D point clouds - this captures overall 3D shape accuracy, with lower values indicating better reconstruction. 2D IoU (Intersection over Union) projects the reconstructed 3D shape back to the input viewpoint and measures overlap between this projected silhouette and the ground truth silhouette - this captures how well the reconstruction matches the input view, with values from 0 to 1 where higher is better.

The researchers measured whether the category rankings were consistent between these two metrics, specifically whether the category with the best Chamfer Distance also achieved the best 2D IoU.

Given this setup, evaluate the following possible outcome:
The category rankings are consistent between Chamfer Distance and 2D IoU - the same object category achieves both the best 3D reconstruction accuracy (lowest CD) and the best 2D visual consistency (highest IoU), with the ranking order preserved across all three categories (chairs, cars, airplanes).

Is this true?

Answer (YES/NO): NO